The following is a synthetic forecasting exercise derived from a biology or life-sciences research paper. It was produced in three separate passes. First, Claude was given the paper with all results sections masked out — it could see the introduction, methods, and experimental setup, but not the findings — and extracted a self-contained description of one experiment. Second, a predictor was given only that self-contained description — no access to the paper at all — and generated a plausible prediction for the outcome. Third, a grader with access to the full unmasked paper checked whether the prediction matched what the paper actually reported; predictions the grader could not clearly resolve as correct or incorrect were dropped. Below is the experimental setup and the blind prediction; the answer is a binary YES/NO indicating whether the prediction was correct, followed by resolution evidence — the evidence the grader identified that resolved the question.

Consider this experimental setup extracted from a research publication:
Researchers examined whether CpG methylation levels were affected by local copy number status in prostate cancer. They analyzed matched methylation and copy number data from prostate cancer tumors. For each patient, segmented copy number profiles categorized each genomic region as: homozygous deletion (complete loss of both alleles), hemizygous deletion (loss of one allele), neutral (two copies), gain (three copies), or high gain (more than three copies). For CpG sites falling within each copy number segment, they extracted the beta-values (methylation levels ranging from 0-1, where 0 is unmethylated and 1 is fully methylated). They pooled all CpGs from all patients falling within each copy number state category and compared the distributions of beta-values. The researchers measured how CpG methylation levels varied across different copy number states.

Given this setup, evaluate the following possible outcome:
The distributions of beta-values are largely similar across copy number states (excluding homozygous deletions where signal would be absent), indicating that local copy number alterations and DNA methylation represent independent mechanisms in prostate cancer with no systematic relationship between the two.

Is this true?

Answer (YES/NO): NO